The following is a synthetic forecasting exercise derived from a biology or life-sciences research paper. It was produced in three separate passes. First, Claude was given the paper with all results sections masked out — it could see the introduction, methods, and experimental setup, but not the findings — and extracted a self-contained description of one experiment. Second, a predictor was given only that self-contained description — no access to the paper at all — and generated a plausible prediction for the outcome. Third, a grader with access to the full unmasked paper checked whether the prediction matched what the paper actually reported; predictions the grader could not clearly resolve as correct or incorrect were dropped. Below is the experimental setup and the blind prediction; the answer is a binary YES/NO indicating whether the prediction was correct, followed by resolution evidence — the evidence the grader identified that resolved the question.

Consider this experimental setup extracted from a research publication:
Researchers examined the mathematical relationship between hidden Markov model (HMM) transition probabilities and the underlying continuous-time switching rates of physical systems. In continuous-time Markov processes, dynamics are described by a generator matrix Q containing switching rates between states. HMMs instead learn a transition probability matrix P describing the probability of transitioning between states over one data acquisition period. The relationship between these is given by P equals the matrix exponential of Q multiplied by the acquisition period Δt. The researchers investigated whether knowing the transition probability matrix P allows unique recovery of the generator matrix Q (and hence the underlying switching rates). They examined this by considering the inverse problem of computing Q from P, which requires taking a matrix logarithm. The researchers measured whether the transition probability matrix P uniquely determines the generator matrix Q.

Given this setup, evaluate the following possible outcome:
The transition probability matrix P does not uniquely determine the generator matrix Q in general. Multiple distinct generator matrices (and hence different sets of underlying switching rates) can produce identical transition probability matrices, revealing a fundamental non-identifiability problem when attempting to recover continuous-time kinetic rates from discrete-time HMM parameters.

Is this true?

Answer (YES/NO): YES